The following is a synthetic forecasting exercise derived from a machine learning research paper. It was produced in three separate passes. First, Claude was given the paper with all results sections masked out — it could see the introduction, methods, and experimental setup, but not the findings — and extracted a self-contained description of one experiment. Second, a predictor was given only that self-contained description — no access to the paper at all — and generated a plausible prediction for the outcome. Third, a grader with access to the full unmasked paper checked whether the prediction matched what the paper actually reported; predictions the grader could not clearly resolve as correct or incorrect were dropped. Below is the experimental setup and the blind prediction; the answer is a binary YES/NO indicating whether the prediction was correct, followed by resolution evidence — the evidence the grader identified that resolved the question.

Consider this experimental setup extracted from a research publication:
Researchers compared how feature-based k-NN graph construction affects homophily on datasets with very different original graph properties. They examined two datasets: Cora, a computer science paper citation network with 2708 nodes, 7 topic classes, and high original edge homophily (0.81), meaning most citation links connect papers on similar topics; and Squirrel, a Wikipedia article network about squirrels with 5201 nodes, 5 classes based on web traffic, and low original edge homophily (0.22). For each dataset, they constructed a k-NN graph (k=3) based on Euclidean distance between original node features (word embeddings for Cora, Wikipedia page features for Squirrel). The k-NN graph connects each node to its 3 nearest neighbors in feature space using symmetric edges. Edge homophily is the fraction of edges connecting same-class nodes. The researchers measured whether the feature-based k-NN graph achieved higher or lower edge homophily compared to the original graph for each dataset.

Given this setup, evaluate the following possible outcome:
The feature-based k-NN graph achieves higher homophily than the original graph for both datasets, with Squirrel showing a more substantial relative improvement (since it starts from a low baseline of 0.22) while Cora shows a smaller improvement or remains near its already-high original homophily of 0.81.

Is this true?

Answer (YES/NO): NO